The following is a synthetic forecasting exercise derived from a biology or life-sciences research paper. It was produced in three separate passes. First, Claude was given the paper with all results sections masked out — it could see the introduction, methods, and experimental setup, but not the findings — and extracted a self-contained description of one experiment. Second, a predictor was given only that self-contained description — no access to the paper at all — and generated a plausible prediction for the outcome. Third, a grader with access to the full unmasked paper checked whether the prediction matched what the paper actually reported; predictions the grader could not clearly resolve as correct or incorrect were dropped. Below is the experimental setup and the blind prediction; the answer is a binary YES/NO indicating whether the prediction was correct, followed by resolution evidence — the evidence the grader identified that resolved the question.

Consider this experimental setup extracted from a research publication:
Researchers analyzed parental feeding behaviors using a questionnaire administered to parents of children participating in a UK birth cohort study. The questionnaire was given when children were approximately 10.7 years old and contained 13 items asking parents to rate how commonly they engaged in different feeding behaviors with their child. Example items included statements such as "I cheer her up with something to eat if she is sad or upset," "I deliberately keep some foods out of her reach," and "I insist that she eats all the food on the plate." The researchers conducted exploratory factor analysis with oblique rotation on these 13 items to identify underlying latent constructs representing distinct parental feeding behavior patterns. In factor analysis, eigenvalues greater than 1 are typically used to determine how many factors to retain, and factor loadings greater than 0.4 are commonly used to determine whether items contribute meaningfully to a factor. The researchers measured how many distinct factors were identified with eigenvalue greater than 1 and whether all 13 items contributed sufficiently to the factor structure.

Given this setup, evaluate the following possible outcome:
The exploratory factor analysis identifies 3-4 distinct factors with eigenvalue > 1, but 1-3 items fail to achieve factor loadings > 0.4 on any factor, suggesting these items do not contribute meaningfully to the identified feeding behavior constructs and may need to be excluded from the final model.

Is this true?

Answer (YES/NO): YES